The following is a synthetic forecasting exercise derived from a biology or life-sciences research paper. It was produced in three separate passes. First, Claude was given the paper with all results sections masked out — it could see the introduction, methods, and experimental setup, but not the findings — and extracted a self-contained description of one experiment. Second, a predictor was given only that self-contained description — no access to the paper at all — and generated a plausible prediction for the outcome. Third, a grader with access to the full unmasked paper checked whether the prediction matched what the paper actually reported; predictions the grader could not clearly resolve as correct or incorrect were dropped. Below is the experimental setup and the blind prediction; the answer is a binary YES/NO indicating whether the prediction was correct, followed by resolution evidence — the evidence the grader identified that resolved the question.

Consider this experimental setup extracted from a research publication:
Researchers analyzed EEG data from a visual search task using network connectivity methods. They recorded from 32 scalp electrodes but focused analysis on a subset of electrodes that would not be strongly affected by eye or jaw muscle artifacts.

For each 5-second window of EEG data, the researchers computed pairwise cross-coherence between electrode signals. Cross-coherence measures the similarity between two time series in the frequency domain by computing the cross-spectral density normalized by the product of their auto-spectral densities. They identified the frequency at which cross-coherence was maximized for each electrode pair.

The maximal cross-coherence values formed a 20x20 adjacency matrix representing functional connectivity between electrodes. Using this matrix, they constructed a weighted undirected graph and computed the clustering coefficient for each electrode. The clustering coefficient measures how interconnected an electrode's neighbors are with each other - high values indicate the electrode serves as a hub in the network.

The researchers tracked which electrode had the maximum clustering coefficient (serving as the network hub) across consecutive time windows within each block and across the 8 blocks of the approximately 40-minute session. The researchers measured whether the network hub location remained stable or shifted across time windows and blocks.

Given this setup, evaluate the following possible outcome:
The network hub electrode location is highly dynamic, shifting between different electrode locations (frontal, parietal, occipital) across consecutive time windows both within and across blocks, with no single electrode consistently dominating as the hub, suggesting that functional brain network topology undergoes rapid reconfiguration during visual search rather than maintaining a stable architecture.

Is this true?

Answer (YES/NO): NO